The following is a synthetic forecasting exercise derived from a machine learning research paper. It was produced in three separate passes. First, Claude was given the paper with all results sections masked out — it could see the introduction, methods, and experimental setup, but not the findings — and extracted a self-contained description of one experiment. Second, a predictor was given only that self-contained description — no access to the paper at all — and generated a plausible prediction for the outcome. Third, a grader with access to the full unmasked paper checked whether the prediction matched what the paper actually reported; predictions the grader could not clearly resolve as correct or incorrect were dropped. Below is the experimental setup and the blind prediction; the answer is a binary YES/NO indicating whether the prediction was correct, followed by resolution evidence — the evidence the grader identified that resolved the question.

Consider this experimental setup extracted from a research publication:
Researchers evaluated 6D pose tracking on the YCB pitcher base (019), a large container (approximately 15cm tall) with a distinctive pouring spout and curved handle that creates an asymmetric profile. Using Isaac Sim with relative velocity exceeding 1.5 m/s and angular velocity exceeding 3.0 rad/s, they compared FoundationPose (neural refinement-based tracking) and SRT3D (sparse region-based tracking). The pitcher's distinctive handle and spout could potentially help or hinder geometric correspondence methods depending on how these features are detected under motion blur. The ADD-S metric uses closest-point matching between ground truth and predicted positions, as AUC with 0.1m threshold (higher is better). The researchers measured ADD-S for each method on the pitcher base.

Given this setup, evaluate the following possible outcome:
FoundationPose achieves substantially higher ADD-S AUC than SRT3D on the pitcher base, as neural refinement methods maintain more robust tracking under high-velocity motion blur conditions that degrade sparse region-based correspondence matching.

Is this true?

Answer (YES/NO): YES